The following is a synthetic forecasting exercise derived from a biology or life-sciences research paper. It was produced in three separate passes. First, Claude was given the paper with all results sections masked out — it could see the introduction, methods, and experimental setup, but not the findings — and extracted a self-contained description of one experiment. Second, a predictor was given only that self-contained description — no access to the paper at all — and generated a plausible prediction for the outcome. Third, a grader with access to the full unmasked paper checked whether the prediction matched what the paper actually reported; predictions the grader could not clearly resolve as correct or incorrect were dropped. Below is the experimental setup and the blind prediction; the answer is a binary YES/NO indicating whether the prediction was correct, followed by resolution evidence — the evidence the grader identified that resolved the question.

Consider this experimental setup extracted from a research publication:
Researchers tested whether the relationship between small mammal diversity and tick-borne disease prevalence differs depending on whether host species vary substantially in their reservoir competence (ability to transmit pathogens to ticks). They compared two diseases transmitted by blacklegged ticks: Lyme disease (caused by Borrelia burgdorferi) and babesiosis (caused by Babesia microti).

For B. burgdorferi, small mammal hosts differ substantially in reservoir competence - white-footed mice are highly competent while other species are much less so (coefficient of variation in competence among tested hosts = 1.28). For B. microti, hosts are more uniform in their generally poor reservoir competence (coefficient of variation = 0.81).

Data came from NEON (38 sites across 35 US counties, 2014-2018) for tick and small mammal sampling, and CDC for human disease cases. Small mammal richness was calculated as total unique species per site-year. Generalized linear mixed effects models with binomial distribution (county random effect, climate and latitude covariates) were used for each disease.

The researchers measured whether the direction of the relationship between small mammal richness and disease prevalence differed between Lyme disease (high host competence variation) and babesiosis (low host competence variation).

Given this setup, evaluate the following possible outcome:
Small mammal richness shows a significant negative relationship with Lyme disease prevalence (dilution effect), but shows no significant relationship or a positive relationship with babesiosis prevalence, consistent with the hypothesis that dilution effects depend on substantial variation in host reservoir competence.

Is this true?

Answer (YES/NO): YES